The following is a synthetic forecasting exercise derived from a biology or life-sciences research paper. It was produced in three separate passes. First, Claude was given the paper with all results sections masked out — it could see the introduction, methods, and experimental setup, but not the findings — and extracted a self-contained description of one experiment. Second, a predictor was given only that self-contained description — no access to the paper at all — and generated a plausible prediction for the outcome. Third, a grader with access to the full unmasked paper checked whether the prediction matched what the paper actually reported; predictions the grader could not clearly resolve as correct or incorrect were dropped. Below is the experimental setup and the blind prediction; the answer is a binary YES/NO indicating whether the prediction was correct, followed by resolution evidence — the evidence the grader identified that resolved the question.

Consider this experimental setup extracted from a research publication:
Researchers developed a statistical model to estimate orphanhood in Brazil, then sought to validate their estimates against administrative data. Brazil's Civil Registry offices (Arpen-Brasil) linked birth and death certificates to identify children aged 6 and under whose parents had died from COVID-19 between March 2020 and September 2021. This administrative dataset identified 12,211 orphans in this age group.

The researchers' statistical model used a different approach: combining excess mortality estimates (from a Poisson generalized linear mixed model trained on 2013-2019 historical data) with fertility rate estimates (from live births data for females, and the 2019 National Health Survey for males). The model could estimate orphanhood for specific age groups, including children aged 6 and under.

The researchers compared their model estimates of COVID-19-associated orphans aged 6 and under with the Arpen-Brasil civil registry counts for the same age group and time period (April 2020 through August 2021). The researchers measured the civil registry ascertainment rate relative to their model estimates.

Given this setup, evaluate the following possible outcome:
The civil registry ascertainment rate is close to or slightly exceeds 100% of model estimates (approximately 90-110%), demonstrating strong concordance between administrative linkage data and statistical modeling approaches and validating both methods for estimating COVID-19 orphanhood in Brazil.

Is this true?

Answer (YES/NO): NO